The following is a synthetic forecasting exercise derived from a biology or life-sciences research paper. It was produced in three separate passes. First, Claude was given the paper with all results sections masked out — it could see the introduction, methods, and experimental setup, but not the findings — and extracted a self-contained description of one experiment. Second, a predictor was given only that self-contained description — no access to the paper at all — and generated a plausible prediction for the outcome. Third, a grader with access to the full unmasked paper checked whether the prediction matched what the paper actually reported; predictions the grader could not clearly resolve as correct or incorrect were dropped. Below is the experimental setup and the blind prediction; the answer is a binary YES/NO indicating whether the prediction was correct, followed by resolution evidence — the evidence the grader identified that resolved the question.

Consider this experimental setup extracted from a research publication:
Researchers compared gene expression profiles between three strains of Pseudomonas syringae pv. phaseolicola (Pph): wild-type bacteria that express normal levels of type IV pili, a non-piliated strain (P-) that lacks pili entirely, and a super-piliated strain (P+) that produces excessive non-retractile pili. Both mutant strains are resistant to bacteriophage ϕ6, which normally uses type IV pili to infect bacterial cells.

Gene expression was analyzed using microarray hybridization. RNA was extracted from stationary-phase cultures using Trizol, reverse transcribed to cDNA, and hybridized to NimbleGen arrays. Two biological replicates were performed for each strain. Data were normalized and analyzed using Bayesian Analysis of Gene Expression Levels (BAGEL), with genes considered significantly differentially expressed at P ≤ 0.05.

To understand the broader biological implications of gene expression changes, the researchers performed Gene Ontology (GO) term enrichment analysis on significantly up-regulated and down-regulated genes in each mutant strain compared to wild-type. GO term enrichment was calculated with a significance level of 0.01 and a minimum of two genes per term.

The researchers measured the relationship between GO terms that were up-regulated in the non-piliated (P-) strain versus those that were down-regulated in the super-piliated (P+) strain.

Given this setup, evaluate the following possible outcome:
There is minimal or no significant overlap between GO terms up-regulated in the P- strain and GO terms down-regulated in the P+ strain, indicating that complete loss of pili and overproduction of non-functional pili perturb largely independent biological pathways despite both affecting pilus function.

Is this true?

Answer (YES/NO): NO